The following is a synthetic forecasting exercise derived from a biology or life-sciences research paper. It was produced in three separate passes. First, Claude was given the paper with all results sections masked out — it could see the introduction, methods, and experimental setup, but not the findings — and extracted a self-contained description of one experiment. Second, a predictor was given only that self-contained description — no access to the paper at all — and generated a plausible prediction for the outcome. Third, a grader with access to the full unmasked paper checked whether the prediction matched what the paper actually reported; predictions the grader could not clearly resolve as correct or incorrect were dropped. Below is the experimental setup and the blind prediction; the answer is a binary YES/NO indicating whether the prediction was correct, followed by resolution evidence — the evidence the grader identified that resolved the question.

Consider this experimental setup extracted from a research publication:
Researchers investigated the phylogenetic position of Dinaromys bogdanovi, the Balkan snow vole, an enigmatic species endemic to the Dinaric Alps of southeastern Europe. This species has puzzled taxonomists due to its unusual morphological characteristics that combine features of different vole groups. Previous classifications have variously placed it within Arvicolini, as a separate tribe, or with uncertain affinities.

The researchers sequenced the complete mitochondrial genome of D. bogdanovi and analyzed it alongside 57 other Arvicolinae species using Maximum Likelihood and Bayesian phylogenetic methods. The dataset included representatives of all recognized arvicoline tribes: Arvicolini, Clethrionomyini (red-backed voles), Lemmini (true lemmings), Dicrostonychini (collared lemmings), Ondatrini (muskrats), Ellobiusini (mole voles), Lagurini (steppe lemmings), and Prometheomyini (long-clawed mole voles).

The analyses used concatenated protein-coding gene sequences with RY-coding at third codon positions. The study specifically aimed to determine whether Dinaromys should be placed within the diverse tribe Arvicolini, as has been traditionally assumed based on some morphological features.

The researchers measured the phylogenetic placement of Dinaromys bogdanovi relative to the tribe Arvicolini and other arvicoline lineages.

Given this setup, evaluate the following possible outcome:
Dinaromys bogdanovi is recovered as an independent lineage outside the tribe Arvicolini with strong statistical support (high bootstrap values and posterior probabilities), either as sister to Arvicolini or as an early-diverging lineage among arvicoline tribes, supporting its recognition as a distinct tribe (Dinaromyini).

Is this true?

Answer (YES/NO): NO